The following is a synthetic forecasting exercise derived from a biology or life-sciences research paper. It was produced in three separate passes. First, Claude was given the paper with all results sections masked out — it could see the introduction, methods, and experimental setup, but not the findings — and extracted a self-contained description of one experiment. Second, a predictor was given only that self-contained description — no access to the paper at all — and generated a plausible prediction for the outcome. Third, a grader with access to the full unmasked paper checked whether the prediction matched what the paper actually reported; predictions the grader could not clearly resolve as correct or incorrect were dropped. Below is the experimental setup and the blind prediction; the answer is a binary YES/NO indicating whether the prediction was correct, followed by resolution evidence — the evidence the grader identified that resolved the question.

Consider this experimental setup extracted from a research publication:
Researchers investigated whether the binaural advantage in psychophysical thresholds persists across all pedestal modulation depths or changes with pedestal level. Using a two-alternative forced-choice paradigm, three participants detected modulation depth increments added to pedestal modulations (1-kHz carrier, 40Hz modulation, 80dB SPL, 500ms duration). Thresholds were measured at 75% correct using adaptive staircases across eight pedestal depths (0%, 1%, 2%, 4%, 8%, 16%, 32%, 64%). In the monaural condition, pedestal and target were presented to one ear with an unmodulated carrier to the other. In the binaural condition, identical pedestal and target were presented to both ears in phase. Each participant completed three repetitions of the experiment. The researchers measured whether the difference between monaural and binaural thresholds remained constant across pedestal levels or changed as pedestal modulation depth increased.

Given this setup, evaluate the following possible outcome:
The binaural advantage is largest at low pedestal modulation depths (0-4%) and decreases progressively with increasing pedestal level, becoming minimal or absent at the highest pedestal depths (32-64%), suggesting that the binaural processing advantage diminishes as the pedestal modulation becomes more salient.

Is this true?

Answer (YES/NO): NO